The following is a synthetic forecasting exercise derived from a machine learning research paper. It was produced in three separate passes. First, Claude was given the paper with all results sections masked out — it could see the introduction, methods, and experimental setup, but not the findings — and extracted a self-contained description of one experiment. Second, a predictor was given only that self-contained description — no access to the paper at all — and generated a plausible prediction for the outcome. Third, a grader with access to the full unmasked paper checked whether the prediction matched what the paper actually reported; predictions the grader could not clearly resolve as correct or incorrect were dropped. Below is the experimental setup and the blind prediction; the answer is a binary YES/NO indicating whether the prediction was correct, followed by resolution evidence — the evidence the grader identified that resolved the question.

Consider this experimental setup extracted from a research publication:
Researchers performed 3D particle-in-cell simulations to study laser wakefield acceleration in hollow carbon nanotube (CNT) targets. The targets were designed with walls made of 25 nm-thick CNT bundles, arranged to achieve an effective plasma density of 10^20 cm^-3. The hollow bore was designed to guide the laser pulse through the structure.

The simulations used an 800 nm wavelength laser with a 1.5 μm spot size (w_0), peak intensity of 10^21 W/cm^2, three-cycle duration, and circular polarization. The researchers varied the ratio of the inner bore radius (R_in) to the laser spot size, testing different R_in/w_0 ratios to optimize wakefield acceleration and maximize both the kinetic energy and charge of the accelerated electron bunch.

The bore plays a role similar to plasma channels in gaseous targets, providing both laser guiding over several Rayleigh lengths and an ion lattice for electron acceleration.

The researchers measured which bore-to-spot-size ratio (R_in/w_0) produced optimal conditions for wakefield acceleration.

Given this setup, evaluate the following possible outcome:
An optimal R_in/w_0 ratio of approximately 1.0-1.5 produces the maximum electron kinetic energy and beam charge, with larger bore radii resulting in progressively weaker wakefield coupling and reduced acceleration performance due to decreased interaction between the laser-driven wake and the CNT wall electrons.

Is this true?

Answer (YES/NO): NO